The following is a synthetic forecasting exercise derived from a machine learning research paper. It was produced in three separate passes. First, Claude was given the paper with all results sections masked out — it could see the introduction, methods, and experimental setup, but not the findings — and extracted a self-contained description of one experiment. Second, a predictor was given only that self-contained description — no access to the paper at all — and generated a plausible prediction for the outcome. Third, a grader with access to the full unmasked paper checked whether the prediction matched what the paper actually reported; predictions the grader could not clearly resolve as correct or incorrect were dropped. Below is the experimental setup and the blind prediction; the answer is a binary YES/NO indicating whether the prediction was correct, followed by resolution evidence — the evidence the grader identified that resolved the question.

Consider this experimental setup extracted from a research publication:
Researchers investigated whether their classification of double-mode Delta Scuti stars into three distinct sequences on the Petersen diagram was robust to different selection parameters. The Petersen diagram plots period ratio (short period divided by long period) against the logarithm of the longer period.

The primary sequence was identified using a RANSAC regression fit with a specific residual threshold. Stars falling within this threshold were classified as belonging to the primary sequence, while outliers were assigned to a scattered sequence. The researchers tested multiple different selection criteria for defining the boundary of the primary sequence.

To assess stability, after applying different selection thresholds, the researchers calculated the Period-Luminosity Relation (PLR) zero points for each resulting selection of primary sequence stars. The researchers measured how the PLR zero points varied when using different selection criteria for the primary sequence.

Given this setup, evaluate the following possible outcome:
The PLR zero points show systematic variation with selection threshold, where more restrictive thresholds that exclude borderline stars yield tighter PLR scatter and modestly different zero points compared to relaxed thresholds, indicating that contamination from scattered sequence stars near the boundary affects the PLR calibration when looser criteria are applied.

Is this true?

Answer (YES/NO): NO